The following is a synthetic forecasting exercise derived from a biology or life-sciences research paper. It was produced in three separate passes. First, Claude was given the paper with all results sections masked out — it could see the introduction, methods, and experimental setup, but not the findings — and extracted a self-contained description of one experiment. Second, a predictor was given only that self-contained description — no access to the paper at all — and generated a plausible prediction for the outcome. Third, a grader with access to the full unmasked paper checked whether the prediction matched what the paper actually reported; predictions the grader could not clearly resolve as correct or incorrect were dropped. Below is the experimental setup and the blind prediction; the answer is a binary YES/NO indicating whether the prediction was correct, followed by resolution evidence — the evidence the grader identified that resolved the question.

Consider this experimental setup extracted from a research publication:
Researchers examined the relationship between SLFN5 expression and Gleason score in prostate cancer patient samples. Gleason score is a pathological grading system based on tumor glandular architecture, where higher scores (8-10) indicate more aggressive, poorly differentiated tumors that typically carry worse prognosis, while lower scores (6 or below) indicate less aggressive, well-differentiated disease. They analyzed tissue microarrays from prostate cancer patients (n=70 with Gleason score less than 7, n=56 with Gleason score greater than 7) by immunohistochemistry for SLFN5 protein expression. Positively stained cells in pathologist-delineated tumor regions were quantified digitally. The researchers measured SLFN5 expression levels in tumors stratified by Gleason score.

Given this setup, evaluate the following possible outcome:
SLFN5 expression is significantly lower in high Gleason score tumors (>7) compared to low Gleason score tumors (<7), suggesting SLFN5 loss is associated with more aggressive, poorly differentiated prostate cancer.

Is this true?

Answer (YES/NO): NO